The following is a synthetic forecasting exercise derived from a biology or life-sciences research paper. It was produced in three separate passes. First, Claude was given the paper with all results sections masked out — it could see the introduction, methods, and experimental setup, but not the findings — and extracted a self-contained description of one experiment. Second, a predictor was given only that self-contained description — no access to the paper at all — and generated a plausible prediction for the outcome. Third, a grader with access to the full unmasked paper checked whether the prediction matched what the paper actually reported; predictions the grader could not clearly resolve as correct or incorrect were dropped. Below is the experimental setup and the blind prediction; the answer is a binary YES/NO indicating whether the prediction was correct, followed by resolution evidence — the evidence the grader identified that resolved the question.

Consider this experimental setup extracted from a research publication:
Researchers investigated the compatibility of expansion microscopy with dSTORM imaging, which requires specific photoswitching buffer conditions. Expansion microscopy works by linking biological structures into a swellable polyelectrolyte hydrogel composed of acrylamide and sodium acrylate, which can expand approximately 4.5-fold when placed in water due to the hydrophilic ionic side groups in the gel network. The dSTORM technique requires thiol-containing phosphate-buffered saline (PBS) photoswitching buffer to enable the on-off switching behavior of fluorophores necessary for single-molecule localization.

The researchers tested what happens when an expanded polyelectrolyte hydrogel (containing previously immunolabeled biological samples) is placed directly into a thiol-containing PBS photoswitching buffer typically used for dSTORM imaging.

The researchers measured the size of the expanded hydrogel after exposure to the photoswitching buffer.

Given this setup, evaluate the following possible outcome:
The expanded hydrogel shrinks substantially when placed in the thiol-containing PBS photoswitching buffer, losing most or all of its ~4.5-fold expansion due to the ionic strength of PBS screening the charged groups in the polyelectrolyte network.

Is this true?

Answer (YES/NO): YES